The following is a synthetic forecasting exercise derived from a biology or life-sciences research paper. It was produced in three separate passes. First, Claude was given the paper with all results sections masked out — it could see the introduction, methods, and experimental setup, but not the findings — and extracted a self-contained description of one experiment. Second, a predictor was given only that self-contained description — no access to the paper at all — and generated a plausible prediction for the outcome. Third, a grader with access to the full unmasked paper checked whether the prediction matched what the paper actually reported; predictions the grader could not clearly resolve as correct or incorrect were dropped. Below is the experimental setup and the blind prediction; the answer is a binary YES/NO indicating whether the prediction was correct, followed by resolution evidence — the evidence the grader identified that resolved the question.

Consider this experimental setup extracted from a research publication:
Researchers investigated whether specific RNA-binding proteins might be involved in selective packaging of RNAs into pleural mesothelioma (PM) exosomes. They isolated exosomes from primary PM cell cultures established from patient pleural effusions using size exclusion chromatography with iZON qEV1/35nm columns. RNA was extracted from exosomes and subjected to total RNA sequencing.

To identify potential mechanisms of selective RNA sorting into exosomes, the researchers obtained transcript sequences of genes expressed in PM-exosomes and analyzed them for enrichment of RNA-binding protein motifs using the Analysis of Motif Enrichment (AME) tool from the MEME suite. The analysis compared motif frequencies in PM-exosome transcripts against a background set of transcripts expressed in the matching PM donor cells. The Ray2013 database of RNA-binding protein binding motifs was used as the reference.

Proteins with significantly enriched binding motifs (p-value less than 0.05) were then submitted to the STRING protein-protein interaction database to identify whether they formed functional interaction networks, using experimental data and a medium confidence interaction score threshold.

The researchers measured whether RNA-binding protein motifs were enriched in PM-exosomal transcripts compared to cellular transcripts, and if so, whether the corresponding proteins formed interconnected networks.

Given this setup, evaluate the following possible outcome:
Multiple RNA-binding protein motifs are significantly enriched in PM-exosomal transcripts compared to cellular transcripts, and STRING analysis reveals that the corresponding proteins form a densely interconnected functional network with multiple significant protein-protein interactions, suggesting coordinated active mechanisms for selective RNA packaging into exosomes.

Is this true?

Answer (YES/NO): YES